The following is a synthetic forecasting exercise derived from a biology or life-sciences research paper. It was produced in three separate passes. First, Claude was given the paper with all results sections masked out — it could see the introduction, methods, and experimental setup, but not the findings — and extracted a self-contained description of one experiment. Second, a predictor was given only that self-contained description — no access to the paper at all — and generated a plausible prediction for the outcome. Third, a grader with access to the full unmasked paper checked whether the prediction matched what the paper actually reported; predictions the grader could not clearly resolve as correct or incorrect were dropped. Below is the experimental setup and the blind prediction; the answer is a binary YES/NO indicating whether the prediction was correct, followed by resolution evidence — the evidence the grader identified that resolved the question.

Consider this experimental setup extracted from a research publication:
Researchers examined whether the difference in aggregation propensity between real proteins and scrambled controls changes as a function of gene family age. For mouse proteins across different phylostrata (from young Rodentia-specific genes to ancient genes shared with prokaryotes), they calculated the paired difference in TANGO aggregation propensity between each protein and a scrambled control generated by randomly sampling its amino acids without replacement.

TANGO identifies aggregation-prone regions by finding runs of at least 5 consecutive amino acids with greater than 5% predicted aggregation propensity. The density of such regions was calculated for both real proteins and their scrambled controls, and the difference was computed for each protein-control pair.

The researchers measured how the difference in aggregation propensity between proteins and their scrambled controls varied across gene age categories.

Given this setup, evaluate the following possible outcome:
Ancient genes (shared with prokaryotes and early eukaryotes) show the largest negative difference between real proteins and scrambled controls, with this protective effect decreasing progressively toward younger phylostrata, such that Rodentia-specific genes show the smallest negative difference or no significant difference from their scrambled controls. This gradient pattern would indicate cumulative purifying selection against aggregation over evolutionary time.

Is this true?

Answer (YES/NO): NO